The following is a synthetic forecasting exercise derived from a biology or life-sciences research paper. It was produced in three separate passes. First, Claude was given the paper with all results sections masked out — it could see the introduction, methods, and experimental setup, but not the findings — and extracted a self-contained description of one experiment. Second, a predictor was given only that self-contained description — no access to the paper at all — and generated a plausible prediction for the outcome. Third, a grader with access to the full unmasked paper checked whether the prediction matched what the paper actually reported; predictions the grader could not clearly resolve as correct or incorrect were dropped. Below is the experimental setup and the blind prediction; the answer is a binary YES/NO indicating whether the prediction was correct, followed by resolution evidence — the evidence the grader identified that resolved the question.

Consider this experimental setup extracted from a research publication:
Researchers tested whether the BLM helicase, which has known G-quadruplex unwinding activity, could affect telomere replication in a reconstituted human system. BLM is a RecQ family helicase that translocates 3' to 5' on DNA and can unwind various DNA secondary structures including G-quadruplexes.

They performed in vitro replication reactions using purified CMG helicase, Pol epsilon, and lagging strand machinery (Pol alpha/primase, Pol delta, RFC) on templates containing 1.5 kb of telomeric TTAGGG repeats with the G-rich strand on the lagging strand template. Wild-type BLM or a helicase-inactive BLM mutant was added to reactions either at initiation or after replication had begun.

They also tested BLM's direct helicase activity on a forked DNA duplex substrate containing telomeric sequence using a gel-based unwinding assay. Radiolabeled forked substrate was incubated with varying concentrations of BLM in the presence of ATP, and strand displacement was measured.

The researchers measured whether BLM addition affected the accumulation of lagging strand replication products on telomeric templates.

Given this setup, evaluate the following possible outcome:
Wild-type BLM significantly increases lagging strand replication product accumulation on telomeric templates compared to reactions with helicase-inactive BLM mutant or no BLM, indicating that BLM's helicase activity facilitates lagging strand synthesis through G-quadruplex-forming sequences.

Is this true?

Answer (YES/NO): YES